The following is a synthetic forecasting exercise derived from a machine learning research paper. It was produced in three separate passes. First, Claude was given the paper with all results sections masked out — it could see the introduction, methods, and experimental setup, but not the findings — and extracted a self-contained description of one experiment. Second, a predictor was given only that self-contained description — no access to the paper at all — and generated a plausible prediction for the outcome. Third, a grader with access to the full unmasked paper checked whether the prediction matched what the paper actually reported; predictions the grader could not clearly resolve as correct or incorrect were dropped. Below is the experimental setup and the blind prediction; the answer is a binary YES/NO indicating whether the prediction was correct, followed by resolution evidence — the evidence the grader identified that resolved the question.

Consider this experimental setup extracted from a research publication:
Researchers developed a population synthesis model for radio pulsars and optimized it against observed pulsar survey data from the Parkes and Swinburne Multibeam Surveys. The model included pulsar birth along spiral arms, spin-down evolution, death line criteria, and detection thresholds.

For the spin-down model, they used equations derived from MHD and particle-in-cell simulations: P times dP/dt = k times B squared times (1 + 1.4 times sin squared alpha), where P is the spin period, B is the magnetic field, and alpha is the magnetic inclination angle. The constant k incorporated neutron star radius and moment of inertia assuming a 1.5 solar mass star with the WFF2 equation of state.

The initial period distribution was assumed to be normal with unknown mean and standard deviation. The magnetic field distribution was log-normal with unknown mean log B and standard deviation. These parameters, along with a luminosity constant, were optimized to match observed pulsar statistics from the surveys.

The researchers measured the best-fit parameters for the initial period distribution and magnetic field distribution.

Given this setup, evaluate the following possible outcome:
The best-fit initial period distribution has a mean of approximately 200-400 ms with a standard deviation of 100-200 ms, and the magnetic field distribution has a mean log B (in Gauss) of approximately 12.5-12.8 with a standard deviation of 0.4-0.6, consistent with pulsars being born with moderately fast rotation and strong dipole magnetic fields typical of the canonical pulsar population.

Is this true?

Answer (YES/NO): NO